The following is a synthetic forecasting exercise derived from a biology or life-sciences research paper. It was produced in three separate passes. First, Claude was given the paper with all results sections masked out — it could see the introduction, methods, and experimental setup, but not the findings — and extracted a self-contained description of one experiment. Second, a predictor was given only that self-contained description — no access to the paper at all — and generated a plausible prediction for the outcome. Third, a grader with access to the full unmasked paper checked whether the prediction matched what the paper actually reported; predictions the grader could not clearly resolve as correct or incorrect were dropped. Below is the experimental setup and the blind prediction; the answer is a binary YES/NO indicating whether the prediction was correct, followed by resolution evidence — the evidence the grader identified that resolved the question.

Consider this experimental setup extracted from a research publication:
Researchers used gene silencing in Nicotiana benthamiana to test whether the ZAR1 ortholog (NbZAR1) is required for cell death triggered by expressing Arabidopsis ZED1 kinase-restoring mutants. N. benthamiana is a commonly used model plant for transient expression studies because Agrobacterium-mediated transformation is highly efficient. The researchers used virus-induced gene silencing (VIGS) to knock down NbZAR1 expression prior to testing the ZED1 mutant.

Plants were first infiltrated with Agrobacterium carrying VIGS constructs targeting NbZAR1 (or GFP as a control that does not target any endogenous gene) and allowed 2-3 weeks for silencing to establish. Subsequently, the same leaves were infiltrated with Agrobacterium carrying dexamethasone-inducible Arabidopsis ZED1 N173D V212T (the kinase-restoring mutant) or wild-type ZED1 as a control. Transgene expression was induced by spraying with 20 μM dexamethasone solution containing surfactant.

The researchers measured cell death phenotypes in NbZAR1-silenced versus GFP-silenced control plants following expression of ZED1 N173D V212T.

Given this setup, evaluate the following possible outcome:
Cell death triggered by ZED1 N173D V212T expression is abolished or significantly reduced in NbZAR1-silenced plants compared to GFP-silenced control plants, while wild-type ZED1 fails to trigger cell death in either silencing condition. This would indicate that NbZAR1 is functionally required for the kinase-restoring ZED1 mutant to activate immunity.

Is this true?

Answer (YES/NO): YES